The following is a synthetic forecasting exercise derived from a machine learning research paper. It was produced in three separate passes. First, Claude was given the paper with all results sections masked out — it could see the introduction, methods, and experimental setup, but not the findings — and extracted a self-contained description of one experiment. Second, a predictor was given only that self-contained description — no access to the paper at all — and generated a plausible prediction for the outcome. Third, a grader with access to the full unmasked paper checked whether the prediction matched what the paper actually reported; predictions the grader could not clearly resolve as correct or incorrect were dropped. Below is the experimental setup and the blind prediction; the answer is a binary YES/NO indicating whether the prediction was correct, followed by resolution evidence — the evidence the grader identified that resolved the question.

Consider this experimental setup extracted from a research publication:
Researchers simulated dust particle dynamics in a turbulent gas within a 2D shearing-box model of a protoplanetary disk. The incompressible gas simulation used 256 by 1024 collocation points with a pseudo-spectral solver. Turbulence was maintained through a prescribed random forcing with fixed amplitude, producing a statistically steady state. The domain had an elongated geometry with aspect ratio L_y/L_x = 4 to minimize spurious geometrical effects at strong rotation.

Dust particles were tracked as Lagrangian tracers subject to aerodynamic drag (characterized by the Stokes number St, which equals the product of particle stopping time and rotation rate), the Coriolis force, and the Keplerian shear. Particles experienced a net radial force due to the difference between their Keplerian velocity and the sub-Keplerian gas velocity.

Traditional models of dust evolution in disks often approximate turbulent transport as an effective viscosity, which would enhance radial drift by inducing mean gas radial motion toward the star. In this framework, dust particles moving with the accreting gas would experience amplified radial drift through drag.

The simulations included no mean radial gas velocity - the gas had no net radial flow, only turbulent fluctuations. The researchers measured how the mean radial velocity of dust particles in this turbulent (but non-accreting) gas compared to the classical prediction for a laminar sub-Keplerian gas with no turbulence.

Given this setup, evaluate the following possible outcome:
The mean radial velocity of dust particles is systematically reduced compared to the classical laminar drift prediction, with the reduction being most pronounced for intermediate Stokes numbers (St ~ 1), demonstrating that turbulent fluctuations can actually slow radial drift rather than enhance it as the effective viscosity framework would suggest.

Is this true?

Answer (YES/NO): NO